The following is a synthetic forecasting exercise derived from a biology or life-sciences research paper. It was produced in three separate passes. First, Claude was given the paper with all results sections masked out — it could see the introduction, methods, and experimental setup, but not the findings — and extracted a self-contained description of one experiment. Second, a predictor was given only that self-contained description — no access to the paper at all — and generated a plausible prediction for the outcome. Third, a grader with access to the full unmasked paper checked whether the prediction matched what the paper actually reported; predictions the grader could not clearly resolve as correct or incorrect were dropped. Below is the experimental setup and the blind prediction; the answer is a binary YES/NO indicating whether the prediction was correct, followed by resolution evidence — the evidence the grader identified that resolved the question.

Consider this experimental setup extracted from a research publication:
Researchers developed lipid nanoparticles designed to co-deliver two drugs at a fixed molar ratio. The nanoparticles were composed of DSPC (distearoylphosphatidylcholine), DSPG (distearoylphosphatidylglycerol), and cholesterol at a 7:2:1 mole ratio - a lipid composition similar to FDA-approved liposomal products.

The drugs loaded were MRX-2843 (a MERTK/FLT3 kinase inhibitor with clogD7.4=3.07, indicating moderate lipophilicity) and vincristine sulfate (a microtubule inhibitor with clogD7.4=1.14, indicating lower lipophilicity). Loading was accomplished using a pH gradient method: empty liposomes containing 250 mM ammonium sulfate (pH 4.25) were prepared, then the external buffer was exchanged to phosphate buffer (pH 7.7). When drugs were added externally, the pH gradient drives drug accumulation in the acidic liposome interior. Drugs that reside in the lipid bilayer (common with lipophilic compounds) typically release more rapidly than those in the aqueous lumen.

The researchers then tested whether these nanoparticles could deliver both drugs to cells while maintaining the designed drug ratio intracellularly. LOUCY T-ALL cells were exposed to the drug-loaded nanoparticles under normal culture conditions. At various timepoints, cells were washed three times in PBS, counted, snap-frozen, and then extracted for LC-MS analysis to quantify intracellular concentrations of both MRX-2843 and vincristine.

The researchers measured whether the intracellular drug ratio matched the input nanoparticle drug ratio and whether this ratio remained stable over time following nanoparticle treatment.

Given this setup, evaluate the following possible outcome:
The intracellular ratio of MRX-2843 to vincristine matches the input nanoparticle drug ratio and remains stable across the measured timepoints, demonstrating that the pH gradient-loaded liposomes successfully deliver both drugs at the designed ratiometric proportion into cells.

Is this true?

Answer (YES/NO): YES